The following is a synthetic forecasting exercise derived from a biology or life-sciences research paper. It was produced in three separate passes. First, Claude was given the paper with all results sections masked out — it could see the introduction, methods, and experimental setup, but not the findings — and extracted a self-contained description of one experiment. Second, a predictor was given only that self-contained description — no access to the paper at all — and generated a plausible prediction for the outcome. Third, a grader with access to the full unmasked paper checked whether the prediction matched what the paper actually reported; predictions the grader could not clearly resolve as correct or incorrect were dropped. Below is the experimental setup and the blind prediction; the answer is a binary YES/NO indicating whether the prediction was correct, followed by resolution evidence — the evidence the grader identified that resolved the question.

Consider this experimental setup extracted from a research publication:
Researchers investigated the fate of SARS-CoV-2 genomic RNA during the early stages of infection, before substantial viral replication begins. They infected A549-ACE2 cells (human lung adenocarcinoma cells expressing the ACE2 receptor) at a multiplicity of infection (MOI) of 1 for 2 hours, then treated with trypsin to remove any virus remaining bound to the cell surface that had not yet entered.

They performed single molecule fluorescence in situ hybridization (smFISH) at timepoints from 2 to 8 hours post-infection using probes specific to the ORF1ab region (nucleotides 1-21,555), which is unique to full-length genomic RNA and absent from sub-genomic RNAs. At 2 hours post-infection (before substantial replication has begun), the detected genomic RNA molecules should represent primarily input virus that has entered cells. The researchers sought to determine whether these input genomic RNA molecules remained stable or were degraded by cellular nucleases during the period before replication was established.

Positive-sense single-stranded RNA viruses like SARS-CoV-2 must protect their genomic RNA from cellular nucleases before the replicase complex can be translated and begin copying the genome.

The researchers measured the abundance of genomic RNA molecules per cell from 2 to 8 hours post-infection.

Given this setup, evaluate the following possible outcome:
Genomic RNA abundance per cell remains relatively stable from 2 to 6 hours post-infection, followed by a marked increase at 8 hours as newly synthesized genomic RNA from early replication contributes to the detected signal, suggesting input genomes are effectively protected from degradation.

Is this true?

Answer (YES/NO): NO